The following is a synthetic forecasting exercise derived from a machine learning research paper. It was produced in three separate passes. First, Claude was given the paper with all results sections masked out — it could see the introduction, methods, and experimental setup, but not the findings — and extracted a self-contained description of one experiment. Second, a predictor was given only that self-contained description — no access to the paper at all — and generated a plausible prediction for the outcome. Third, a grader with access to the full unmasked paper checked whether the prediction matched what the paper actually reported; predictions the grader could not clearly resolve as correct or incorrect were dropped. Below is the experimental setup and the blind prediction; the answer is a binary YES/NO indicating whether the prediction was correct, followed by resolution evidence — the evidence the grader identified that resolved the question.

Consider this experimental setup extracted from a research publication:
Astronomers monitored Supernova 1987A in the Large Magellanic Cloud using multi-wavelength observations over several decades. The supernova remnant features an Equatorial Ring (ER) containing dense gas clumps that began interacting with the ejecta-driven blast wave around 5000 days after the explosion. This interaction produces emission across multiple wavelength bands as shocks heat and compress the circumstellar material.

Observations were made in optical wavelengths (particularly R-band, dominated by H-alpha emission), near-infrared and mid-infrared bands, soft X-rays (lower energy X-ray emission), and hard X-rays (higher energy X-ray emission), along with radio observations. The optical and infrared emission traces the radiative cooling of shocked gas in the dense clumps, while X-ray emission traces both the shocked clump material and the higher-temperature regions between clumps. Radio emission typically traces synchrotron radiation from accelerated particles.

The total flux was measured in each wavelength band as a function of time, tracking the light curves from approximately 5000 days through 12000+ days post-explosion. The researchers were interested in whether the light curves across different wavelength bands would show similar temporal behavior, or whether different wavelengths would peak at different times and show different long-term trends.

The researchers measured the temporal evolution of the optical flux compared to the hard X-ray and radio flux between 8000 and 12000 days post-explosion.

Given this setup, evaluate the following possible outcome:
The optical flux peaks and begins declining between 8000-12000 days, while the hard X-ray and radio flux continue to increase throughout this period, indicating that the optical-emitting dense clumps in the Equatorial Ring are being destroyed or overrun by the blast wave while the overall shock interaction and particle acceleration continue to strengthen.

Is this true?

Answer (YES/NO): YES